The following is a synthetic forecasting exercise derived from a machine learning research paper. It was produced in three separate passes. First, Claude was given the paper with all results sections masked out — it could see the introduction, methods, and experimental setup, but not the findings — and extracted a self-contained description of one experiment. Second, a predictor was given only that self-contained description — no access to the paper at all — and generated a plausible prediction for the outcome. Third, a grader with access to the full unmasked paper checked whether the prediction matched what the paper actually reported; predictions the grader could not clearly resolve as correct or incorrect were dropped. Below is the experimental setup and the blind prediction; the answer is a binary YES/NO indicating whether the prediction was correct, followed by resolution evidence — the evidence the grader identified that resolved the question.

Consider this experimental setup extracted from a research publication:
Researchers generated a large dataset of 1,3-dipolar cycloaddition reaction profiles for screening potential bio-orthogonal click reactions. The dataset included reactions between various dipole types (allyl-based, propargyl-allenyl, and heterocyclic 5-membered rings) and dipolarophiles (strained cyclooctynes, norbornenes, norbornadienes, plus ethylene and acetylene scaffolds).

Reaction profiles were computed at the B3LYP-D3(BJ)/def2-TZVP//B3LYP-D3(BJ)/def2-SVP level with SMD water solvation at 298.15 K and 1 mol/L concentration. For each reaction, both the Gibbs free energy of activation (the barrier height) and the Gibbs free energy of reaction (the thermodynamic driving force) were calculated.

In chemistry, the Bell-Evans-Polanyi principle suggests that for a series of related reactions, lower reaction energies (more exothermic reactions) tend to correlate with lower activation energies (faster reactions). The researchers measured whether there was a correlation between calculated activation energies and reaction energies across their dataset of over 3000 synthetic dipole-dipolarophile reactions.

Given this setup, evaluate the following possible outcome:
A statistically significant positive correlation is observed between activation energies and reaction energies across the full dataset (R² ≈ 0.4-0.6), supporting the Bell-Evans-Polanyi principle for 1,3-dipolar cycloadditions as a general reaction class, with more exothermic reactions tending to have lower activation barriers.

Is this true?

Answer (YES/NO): NO